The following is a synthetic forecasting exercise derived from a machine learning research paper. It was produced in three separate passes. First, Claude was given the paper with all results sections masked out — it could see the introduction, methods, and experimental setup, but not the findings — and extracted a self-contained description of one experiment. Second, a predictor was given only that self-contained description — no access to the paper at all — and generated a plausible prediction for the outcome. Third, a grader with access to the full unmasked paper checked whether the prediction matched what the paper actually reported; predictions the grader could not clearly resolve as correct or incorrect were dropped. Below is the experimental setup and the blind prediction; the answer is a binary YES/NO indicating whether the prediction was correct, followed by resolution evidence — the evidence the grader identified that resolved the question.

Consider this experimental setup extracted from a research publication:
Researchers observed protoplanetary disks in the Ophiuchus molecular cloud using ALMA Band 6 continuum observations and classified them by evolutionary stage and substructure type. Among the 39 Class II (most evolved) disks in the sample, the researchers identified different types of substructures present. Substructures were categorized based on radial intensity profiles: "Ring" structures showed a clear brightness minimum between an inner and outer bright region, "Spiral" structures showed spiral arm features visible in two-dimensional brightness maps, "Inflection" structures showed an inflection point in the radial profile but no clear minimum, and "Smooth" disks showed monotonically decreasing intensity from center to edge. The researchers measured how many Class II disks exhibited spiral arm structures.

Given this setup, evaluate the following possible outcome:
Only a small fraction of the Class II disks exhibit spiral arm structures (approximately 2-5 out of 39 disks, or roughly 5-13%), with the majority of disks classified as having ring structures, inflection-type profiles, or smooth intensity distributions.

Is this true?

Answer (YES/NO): NO